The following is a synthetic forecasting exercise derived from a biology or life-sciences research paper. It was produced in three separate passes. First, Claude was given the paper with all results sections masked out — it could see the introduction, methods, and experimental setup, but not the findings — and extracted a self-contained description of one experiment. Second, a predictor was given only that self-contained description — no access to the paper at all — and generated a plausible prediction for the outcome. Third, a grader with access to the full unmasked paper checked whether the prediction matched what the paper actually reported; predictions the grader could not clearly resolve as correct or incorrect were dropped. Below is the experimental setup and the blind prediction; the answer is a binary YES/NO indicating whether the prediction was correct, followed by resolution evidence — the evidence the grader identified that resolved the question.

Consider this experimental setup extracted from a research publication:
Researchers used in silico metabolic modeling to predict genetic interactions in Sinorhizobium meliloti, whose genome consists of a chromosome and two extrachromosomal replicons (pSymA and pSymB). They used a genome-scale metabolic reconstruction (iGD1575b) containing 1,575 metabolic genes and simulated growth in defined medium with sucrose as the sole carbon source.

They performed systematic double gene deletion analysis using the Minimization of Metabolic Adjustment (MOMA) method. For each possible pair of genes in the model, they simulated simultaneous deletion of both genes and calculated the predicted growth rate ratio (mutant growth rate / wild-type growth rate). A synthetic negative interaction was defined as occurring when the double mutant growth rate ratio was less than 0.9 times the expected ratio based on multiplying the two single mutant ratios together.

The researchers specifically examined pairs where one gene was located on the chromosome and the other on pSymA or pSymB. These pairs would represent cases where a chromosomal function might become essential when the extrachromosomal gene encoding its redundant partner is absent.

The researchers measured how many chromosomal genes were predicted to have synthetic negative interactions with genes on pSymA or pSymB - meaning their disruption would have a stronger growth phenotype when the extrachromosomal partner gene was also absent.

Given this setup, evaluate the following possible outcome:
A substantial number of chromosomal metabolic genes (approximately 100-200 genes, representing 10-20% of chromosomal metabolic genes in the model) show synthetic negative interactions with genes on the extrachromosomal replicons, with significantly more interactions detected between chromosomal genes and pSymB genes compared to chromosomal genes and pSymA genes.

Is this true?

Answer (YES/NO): NO